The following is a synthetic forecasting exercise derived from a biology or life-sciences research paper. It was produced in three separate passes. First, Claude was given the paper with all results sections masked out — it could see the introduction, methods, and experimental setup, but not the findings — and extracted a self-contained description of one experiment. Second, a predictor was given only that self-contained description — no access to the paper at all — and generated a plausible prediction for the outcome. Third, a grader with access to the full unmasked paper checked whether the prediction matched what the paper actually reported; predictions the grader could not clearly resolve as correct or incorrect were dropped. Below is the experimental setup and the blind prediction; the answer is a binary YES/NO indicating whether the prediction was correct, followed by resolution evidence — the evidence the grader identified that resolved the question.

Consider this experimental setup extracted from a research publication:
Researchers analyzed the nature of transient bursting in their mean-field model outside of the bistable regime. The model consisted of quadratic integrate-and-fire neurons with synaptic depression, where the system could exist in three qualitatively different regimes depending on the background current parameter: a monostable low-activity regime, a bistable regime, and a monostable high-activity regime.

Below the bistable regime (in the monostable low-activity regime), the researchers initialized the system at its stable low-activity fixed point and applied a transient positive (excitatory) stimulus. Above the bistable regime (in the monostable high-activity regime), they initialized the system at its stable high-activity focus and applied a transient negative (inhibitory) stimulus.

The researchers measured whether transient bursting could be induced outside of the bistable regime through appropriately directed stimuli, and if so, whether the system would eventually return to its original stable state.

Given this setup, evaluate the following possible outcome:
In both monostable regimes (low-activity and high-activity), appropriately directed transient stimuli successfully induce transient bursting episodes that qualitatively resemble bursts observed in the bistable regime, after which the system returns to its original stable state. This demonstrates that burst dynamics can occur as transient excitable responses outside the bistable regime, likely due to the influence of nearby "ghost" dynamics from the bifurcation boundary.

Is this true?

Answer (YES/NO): YES